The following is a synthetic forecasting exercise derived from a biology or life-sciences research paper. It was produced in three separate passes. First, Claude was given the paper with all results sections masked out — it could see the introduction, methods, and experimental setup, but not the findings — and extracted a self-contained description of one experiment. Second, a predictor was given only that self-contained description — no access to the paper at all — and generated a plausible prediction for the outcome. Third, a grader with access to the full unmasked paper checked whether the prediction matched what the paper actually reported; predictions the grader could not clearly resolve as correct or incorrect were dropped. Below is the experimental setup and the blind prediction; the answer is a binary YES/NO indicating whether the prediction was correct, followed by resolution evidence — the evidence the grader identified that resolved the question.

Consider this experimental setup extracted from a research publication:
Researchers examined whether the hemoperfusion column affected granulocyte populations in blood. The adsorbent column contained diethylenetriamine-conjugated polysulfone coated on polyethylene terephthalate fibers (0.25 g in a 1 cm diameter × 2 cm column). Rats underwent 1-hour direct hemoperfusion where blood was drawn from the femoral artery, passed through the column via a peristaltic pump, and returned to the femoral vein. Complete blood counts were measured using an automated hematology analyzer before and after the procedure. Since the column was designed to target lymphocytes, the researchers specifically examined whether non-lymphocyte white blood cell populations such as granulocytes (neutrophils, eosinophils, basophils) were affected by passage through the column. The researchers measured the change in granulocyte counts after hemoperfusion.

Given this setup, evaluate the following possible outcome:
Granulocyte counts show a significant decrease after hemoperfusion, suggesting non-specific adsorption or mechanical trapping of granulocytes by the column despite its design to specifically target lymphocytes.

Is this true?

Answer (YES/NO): YES